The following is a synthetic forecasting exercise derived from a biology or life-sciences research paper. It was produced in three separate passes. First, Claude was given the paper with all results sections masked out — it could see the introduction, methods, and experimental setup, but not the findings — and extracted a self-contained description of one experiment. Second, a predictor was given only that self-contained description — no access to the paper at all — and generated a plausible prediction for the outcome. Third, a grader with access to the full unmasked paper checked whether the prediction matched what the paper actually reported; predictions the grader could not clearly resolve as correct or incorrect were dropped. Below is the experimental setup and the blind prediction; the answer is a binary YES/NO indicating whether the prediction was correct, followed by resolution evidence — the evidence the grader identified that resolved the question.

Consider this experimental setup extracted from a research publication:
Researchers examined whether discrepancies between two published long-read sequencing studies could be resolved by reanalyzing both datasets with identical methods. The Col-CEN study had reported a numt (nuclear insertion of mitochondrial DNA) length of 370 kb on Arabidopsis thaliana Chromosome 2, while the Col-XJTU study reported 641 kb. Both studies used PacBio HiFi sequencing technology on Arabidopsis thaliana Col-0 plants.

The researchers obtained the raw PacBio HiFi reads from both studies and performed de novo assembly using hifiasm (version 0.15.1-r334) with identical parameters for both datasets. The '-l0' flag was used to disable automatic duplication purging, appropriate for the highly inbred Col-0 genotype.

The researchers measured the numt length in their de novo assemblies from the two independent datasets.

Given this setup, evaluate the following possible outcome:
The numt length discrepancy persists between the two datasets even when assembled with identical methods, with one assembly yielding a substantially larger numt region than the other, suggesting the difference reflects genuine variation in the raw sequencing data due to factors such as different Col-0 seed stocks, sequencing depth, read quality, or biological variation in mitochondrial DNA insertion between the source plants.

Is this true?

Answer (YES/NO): NO